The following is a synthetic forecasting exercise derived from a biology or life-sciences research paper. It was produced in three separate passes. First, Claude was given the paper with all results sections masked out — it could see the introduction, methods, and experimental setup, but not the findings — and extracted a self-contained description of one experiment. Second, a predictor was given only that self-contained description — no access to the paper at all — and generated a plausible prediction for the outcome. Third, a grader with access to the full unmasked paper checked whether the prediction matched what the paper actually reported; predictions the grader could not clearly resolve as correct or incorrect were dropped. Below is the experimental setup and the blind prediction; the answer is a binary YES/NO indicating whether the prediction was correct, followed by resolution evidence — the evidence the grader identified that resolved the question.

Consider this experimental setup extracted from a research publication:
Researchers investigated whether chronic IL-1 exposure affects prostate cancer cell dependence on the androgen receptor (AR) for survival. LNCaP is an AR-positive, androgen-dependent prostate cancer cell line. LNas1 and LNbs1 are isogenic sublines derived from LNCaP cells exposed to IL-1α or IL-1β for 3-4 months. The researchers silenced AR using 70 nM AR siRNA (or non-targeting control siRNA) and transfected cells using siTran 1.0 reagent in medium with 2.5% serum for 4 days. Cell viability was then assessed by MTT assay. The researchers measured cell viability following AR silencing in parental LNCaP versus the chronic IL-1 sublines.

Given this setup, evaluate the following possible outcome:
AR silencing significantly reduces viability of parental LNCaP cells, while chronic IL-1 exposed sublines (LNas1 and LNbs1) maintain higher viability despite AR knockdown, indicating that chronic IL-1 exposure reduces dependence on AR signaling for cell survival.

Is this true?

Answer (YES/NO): YES